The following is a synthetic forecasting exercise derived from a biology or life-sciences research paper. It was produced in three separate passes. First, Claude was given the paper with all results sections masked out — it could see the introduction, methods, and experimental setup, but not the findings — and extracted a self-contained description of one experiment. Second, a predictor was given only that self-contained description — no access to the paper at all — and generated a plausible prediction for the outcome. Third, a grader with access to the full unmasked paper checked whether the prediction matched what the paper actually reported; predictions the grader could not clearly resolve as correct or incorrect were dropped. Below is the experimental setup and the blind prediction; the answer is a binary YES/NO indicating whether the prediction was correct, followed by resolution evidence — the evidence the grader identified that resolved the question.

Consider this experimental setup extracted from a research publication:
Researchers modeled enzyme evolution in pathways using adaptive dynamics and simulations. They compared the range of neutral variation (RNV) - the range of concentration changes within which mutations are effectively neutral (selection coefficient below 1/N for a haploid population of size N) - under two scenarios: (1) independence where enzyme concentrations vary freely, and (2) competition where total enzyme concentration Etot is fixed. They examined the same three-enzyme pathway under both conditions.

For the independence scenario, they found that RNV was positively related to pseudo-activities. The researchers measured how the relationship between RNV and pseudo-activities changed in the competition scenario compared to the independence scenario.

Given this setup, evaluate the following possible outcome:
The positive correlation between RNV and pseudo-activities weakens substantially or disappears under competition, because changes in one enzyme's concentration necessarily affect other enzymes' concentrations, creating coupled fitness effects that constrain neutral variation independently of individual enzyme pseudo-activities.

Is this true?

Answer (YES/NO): NO